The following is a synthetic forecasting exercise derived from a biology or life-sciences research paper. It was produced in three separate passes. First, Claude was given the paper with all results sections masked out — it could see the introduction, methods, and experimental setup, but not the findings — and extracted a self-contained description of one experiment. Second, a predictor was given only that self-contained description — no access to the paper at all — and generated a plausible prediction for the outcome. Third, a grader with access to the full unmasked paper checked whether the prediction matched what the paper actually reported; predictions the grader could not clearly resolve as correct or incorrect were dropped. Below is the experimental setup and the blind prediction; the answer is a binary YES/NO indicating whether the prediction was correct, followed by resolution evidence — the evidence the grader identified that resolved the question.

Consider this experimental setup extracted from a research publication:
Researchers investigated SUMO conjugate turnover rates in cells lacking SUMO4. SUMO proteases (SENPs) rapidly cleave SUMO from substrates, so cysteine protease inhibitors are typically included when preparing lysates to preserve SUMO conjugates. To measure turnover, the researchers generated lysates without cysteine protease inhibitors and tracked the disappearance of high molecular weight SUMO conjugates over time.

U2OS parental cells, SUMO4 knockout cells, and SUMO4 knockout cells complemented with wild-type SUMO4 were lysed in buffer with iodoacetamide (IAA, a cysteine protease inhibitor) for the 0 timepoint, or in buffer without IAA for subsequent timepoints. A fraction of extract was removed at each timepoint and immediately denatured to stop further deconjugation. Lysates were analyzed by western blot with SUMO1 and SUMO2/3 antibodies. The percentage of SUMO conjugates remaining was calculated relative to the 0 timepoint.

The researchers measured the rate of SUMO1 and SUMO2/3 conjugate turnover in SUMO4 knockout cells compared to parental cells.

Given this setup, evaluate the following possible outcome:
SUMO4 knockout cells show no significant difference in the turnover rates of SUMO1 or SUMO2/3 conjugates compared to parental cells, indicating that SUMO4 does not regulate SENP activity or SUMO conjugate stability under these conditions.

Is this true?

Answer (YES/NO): NO